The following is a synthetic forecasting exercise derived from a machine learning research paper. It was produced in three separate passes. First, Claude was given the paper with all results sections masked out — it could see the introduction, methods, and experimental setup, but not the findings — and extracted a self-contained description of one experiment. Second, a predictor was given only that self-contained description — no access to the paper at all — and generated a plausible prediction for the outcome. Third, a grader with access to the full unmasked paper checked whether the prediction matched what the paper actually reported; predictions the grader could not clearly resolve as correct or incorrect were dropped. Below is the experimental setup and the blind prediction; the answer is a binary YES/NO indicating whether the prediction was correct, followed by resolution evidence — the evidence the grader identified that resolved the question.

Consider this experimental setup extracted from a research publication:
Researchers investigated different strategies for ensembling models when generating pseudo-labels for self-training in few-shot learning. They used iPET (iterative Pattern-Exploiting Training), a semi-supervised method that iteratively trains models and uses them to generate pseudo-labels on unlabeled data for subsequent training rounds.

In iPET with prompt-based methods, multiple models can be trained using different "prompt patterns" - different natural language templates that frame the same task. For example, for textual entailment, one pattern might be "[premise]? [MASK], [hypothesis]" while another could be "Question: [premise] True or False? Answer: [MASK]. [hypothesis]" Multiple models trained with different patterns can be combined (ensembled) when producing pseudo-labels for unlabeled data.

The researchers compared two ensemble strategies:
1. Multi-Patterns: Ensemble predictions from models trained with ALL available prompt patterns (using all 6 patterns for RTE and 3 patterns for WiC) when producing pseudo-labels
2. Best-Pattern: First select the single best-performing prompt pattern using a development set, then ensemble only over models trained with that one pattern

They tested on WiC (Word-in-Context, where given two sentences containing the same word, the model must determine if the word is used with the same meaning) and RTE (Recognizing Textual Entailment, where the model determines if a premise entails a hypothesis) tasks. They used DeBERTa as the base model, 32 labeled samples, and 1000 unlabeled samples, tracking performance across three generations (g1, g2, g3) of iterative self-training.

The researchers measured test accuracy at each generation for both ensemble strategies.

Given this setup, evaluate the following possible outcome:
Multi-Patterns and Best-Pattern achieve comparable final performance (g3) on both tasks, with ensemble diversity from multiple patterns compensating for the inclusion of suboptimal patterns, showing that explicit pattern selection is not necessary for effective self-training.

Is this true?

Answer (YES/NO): NO